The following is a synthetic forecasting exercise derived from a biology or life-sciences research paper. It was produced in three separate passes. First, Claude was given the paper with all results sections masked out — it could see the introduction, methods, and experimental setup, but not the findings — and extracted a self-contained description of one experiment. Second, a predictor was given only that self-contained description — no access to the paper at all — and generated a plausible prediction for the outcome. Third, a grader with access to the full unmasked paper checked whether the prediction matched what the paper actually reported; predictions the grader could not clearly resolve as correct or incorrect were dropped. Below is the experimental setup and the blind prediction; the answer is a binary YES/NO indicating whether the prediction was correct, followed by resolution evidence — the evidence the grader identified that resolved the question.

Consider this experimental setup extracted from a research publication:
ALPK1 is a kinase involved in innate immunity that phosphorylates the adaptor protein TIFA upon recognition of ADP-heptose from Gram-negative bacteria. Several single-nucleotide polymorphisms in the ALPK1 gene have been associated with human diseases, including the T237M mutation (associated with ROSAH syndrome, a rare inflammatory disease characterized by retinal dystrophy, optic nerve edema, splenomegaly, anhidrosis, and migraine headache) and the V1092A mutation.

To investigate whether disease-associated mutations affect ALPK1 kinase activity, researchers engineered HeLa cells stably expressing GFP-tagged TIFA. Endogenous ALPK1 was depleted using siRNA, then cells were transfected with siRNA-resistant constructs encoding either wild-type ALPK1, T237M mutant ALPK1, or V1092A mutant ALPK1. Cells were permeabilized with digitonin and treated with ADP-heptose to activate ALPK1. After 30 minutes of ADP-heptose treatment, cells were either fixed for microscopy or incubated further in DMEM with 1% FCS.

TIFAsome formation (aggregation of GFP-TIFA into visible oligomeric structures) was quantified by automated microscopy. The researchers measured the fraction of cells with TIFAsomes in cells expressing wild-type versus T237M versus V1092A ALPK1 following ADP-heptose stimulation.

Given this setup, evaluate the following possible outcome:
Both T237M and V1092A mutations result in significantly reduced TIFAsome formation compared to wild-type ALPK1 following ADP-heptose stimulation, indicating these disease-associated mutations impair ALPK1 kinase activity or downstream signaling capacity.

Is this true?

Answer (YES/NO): NO